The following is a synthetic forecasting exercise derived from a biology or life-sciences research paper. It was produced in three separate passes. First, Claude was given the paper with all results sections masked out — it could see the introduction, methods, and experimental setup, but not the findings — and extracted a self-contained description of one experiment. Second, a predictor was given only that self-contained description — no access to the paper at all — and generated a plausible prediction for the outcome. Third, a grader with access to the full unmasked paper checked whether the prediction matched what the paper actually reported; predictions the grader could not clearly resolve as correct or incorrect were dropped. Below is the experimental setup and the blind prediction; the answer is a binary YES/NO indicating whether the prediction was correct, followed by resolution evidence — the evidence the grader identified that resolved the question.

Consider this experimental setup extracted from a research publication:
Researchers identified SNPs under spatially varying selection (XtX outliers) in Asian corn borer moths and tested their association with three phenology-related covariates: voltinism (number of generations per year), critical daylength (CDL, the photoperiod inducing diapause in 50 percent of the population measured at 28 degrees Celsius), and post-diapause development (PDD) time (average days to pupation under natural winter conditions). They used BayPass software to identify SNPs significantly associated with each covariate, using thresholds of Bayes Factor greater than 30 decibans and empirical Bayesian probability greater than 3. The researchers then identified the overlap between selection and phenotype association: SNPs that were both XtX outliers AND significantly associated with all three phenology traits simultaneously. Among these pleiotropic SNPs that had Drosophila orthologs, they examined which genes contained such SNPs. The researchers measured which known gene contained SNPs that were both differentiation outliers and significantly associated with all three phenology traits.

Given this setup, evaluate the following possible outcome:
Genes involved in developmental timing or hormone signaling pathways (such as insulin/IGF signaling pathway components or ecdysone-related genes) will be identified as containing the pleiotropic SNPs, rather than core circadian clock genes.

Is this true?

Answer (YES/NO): NO